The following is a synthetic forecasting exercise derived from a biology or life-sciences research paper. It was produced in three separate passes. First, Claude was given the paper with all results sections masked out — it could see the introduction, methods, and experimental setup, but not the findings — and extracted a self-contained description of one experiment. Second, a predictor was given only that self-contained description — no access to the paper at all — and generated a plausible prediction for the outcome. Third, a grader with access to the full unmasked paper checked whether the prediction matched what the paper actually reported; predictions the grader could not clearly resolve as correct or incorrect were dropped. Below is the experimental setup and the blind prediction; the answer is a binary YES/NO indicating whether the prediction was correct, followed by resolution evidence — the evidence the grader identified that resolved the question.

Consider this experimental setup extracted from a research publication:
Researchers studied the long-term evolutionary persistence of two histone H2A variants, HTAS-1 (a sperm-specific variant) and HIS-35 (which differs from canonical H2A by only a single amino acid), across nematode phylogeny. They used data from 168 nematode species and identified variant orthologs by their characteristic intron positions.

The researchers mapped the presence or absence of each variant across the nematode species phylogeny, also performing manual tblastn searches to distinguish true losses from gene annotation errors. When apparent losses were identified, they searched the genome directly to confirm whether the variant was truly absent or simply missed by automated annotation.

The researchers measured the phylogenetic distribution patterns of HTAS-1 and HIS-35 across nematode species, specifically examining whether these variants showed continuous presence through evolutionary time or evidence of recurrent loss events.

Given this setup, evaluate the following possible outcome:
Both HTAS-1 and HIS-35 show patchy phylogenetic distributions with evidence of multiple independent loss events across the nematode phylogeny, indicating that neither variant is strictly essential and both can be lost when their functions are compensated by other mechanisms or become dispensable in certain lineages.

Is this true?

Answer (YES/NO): YES